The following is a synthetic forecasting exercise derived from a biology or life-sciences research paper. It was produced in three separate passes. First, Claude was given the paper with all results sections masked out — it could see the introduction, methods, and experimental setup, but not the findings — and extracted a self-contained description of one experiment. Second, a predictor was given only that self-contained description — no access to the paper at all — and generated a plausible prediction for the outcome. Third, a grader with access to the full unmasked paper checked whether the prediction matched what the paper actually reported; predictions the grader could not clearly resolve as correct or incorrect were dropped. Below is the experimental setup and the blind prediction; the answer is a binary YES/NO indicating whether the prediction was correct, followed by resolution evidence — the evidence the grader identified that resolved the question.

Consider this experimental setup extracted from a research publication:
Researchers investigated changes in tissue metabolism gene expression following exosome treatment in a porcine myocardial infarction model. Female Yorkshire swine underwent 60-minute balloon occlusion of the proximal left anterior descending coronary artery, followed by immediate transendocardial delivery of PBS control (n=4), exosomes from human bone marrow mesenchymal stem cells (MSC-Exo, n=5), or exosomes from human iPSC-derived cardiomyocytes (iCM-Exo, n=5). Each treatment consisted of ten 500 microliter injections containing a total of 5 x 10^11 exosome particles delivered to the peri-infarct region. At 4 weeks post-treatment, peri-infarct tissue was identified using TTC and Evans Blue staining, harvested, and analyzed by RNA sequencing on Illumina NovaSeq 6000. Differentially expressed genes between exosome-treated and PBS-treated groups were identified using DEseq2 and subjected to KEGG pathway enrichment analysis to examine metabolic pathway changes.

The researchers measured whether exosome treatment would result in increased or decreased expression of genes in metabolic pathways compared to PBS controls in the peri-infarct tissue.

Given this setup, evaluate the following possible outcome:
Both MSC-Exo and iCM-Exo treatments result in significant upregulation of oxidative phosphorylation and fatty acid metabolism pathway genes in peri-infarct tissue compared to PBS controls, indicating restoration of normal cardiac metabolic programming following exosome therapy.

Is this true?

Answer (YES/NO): NO